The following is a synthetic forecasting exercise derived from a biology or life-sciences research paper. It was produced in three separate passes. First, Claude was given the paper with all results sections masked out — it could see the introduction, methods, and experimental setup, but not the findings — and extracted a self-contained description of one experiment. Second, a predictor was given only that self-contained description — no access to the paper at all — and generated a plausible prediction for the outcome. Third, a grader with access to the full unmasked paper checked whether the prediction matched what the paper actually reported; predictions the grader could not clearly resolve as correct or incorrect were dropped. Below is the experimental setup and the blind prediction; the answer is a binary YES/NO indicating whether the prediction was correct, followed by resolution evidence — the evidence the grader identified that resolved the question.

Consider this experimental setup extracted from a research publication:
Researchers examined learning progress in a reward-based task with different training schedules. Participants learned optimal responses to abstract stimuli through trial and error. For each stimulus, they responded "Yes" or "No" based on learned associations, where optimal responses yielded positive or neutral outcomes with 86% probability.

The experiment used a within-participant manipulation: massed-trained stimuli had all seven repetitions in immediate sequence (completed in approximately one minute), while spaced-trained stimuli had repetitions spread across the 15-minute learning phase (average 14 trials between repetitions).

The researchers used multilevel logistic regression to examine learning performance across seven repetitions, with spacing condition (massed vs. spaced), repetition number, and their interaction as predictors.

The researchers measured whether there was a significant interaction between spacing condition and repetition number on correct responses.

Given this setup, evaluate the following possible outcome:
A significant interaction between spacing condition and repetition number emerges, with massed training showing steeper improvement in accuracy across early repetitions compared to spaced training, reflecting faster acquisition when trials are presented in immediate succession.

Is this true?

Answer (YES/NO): NO